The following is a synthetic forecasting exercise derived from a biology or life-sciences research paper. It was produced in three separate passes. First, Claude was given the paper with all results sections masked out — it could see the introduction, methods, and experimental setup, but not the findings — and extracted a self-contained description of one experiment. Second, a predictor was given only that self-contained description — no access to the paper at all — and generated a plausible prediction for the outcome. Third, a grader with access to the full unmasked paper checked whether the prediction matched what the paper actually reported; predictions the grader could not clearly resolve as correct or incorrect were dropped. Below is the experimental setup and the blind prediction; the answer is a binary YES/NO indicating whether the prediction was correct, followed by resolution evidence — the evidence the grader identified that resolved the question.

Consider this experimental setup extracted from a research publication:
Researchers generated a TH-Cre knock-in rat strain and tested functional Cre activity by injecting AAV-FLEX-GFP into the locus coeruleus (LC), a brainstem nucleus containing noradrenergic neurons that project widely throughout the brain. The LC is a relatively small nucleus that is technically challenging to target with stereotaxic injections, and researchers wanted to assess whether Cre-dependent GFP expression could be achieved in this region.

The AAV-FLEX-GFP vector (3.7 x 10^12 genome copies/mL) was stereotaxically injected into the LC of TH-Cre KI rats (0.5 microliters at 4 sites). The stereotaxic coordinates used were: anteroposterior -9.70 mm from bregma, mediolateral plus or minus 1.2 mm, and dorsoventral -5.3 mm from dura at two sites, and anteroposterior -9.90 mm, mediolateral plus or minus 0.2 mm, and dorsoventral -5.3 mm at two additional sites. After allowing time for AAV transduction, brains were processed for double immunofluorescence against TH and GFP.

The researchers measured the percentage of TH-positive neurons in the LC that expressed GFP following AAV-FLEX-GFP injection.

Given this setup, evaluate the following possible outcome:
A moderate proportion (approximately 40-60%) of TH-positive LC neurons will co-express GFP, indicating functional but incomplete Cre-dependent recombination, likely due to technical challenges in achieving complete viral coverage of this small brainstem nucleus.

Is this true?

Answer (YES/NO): NO